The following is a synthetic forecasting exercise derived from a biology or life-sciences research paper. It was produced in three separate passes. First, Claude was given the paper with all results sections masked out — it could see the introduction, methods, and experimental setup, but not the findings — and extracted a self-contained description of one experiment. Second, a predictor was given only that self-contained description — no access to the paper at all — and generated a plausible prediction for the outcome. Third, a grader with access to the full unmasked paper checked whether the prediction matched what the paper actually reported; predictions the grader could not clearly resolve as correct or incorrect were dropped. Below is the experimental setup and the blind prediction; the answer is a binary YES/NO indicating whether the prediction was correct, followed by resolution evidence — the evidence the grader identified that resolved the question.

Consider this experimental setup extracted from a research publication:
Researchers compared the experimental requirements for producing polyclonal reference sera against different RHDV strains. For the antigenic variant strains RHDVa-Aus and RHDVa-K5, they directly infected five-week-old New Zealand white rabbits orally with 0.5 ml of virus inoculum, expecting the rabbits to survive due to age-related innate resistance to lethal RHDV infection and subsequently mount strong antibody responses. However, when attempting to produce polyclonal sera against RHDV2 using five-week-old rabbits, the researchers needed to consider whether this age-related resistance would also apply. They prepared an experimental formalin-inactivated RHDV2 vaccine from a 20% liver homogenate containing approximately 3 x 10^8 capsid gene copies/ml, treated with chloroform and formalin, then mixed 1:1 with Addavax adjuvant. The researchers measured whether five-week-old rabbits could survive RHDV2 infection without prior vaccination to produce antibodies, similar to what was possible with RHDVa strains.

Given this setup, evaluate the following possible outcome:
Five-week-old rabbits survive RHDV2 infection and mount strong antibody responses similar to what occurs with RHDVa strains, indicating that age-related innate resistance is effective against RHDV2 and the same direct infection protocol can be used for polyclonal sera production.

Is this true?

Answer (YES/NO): NO